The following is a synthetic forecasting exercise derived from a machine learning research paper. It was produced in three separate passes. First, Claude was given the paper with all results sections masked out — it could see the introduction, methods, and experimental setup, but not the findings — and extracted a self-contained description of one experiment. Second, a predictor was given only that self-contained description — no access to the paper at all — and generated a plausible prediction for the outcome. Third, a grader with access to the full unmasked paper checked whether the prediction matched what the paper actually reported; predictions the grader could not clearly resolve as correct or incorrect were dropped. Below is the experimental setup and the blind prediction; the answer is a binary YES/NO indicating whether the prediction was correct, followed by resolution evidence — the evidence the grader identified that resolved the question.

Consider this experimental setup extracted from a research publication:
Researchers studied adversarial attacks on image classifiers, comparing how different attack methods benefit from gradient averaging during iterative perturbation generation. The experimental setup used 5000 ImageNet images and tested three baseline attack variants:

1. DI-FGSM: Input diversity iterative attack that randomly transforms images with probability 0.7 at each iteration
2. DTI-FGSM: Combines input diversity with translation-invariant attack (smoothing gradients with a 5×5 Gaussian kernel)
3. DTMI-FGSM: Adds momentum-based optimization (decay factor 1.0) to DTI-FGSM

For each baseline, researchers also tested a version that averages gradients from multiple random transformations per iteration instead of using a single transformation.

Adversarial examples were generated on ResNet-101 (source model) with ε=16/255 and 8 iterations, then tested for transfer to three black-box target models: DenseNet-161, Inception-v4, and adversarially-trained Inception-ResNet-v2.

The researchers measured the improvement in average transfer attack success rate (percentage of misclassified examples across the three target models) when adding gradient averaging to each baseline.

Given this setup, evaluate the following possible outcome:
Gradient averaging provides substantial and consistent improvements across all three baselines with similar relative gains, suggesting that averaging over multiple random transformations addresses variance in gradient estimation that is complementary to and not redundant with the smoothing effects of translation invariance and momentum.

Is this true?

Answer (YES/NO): NO